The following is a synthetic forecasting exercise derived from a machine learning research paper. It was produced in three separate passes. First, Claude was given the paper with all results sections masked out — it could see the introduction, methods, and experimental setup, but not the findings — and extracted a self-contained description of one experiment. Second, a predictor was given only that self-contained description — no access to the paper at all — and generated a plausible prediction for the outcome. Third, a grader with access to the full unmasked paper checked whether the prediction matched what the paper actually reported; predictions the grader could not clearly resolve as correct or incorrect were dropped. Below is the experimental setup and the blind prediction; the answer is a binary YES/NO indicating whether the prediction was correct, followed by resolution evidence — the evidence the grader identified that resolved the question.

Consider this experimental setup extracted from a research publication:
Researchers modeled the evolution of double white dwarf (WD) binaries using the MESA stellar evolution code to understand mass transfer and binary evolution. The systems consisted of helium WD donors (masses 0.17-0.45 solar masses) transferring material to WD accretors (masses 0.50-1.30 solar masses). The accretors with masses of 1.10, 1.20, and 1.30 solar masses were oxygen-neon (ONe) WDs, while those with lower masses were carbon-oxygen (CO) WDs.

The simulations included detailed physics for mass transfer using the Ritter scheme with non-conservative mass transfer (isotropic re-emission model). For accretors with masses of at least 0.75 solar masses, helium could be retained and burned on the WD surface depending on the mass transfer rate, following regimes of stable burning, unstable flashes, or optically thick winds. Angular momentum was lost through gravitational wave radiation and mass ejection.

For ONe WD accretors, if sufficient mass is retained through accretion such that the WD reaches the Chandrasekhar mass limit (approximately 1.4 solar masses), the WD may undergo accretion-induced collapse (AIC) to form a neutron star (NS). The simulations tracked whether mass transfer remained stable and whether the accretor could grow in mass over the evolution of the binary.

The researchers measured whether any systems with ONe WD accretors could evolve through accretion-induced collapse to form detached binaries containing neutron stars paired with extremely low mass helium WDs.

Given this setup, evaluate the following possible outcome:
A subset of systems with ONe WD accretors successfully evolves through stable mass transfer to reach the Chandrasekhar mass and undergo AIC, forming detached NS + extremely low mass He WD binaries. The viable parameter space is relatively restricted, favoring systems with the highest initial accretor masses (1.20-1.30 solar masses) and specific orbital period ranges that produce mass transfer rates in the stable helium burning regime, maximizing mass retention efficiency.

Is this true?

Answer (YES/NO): YES